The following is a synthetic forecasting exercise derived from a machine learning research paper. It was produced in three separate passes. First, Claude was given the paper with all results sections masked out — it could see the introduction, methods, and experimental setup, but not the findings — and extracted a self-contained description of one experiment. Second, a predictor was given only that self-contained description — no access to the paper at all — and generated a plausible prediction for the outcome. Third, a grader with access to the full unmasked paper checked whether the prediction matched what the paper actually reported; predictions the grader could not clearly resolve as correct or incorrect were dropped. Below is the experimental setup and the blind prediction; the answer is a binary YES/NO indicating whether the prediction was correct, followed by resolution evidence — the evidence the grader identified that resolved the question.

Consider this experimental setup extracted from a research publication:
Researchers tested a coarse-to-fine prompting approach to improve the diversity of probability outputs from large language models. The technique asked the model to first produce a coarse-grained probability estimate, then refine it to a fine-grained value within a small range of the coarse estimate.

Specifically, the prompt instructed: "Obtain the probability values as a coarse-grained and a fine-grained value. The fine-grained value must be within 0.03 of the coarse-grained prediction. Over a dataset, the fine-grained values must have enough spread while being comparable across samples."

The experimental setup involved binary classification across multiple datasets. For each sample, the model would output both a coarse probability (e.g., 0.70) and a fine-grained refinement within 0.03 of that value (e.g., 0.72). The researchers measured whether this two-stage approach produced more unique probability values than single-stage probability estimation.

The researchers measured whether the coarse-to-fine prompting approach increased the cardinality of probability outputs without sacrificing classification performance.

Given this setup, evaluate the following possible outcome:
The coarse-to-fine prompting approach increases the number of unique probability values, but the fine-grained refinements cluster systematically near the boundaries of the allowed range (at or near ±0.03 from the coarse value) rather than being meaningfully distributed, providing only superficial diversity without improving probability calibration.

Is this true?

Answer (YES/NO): NO